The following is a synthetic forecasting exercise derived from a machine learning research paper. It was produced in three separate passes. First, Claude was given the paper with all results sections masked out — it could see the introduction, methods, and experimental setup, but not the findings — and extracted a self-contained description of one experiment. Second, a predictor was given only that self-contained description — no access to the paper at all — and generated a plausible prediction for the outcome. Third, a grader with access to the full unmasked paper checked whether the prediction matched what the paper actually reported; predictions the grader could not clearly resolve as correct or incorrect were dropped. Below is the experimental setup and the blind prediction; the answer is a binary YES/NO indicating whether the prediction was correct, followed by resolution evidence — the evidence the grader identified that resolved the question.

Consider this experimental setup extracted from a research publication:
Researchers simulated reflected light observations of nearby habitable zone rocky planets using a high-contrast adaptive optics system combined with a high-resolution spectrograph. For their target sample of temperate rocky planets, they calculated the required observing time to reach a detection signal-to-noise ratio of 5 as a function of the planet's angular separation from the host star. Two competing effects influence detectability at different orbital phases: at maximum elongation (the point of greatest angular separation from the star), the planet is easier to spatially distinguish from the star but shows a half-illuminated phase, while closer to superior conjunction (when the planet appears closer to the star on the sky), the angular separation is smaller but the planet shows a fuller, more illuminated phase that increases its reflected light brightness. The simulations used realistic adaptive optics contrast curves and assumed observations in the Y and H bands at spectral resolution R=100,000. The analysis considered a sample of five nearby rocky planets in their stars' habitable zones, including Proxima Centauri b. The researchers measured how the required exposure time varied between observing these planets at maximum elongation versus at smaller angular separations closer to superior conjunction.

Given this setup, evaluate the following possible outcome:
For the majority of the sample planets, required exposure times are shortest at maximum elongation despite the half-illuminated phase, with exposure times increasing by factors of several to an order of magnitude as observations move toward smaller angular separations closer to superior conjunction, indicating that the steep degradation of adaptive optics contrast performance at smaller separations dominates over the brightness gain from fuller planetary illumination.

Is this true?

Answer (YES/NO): NO